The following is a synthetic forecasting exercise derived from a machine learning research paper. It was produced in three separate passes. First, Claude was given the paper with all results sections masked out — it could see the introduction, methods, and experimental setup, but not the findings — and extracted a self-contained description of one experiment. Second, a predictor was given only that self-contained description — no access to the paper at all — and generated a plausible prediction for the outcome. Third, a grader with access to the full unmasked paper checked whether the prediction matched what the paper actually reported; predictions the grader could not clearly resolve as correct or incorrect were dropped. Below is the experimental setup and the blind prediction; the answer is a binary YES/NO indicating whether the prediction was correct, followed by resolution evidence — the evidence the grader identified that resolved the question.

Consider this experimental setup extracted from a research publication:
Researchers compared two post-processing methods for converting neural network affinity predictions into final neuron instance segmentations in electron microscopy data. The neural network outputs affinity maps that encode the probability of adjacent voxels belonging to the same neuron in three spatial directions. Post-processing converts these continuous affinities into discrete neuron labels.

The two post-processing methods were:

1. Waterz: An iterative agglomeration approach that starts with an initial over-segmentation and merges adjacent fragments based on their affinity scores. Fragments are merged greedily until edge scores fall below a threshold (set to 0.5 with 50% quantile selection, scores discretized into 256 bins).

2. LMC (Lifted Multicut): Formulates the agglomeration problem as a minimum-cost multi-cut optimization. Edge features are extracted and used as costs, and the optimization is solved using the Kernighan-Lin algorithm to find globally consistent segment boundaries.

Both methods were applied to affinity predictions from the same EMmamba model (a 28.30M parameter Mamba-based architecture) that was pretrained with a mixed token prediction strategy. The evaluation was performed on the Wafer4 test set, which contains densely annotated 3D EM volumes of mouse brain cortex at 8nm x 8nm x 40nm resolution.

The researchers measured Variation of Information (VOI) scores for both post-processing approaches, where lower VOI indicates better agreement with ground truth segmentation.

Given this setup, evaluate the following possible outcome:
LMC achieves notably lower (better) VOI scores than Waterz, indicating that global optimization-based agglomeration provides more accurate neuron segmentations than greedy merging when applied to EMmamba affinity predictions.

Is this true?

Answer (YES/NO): NO